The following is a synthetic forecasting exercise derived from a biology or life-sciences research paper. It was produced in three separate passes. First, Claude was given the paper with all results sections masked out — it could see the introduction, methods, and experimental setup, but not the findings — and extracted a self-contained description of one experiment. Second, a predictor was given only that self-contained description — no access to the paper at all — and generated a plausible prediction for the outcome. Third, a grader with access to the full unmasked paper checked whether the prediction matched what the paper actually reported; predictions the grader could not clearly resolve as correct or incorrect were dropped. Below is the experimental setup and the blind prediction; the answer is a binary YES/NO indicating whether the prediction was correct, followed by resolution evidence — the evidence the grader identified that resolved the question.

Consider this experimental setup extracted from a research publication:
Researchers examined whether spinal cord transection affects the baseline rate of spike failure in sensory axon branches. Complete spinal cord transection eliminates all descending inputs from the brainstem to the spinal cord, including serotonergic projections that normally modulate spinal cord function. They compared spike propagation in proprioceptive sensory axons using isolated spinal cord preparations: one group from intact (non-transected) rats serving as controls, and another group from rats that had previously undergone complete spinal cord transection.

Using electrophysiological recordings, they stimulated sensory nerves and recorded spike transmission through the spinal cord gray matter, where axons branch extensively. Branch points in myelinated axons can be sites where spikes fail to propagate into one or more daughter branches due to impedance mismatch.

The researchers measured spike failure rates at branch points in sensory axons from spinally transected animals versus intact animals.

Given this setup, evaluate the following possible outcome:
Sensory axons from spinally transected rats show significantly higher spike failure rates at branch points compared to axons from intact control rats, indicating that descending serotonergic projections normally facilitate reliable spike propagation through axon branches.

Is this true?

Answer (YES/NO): NO